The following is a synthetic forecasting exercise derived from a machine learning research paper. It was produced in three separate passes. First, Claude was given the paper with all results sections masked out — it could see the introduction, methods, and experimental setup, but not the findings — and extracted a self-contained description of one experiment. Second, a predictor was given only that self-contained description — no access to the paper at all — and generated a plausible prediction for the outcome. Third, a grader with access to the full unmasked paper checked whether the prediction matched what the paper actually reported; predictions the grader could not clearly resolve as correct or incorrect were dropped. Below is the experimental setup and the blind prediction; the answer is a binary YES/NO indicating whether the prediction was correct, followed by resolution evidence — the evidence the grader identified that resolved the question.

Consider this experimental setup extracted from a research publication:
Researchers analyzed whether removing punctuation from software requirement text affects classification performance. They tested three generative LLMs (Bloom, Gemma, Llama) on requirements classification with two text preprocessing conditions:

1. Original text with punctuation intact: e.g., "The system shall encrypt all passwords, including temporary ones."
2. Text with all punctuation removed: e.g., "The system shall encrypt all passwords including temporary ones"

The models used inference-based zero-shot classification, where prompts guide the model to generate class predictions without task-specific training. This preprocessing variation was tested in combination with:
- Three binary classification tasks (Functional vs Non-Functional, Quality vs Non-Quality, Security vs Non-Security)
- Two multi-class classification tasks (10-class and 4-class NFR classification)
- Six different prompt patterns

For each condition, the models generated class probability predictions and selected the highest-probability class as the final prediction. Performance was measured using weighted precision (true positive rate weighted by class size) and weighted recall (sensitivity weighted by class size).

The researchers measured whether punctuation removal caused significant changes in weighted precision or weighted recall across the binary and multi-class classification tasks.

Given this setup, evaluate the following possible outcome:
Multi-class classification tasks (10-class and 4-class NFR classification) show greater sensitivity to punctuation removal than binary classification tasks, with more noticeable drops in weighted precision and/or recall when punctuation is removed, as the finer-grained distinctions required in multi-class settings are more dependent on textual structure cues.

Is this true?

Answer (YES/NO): NO